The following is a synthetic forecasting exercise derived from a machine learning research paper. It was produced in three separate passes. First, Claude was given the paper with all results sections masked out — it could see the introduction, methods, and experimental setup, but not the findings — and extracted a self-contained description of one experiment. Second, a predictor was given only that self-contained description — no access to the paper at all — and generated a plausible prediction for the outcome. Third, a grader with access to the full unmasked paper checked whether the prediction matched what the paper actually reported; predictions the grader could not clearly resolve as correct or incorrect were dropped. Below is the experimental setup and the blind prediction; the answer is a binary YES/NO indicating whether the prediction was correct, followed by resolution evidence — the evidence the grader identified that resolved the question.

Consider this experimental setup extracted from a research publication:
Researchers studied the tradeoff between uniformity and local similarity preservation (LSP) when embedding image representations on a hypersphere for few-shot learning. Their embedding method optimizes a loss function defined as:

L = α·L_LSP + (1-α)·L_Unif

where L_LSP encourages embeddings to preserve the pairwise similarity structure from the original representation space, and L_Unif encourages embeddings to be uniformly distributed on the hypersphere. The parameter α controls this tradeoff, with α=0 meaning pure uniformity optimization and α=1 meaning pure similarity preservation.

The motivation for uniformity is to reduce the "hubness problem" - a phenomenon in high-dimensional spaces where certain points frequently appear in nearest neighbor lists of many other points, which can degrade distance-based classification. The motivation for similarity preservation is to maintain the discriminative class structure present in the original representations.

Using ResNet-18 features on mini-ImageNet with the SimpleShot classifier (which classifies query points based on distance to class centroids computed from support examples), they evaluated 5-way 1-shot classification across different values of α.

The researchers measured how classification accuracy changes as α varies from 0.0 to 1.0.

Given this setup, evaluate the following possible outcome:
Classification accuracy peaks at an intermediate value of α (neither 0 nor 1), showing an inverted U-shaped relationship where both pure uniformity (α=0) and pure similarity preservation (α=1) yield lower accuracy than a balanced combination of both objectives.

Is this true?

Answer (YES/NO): NO